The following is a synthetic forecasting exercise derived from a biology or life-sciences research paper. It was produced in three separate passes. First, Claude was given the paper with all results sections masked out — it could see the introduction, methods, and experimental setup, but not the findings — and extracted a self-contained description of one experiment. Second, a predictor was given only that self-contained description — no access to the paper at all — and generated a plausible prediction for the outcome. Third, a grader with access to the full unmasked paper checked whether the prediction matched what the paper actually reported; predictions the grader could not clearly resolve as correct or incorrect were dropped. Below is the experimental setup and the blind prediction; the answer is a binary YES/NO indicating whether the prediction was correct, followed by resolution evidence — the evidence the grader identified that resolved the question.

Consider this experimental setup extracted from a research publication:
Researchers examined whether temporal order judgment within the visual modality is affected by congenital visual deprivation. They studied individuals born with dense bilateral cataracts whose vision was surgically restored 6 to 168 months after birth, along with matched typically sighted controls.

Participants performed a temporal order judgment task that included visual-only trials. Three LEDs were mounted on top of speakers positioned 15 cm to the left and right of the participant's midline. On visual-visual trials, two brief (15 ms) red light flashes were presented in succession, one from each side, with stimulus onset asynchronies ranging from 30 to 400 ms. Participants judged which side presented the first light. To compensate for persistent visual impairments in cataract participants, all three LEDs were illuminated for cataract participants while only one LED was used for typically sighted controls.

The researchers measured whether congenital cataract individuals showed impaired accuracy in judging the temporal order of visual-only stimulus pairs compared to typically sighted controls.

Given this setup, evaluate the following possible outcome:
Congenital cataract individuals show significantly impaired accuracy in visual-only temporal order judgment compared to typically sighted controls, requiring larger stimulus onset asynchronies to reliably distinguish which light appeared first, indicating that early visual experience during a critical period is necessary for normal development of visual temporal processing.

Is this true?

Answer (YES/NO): YES